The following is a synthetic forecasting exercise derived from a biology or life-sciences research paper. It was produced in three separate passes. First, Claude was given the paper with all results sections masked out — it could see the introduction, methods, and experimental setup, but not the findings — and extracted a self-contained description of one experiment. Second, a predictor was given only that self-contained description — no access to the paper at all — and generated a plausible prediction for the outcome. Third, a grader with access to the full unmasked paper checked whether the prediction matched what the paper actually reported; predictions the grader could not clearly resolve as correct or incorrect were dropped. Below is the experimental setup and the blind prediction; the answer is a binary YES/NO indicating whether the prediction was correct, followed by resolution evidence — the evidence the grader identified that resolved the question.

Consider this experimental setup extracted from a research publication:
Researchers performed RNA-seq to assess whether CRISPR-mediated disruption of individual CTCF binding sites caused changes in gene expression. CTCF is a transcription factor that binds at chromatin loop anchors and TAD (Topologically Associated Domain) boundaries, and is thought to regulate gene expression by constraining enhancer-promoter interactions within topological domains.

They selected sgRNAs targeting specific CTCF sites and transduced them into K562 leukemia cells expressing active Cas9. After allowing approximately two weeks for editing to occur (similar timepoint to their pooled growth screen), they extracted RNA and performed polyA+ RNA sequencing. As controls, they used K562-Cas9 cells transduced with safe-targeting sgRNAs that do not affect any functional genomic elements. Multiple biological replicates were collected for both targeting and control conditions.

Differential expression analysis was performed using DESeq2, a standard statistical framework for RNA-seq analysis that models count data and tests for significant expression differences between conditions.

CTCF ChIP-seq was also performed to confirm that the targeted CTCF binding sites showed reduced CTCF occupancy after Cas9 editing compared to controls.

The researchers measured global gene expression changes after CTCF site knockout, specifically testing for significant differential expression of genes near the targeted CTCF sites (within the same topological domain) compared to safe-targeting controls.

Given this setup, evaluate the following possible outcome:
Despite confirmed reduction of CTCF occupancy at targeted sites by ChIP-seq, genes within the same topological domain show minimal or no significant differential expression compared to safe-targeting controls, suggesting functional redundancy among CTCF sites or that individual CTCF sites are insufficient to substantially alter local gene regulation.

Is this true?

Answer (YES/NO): YES